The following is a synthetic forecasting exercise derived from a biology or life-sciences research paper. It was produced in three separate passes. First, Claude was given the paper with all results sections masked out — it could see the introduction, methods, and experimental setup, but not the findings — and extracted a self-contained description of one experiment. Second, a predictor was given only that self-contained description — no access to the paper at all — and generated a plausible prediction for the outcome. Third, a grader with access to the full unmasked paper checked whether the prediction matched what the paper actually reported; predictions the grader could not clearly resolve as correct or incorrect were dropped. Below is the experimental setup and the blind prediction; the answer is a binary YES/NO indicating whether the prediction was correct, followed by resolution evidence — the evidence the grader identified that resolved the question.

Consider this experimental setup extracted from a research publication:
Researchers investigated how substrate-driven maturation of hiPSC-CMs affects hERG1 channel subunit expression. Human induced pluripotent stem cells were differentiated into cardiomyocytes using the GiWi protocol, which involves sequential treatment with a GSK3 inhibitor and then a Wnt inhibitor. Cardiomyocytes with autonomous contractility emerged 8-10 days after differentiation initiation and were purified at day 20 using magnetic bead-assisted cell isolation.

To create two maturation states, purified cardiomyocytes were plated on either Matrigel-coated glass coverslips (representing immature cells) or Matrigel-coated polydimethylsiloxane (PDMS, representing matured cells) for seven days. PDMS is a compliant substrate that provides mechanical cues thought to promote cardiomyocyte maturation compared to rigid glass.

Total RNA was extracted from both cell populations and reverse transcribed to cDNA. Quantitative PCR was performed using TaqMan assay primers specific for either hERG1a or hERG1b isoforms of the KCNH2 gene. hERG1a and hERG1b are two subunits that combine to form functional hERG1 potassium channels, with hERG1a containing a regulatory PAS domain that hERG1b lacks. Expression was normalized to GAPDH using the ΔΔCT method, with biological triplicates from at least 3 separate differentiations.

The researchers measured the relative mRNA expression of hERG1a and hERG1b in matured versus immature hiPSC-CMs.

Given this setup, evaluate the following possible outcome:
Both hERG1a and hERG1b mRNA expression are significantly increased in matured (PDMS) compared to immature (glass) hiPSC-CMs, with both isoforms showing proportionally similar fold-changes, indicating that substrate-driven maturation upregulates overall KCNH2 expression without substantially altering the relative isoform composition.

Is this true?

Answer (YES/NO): NO